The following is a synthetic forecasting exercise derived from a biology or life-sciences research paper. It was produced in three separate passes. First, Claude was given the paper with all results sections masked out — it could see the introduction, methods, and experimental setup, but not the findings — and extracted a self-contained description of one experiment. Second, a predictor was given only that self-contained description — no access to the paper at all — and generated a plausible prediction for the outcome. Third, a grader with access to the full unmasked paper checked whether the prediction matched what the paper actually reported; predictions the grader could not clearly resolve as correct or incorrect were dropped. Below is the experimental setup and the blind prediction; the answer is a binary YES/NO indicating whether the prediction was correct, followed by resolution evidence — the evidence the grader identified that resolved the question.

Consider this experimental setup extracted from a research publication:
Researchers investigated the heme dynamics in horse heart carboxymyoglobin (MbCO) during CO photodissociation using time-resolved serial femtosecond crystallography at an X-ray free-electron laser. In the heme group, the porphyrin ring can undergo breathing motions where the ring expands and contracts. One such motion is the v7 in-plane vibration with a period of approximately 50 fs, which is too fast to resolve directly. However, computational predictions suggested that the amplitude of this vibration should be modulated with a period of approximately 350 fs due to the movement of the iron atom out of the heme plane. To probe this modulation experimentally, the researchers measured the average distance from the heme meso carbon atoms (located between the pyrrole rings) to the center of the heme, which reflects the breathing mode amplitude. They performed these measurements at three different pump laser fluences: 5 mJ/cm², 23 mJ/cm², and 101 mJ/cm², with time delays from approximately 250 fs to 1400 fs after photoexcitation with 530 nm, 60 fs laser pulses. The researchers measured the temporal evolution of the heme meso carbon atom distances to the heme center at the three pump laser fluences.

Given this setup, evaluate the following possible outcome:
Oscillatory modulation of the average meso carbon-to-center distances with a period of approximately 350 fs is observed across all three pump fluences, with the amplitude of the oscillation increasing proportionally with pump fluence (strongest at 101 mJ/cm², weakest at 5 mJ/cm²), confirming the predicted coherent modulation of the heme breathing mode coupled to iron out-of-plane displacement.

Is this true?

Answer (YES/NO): NO